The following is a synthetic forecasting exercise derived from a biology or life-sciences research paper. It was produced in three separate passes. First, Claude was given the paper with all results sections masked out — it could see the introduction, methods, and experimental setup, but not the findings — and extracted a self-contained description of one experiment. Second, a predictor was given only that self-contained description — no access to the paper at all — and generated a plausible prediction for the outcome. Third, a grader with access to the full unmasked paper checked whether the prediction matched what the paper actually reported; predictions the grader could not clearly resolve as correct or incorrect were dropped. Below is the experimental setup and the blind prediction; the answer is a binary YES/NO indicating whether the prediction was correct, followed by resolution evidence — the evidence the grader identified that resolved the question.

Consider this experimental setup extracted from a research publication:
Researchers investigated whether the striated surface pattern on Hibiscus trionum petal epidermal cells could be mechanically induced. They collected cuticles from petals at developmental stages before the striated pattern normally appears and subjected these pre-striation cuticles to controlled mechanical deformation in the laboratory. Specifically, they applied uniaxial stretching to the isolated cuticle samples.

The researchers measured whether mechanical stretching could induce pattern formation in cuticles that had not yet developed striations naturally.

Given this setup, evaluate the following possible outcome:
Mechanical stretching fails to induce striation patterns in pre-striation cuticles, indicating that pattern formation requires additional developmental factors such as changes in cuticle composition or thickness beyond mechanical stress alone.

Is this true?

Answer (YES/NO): NO